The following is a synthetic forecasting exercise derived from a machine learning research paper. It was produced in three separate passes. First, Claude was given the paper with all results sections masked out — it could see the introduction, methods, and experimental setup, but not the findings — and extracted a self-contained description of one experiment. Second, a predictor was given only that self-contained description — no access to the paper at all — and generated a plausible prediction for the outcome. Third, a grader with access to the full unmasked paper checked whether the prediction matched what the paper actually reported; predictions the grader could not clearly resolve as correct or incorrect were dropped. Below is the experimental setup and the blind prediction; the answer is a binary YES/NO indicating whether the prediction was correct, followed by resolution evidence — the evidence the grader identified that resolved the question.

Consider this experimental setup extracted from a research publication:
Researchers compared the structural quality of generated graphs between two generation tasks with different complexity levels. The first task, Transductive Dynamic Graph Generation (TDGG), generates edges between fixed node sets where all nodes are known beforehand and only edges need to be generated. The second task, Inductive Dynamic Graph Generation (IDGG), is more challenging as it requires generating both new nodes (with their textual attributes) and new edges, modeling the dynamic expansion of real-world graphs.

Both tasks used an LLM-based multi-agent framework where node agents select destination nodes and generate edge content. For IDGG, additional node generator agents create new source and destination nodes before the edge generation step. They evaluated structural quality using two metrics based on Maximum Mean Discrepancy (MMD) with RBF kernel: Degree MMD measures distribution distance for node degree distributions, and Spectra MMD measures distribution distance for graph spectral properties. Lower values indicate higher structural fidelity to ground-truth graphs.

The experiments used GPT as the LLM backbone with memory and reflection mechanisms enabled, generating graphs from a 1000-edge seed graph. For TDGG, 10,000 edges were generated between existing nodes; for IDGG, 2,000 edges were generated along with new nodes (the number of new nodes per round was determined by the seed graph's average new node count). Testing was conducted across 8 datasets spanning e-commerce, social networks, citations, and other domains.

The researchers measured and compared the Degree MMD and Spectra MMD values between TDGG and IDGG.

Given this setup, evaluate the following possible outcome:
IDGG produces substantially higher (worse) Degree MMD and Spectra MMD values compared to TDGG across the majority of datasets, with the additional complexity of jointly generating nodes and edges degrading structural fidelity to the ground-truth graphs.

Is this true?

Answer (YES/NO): YES